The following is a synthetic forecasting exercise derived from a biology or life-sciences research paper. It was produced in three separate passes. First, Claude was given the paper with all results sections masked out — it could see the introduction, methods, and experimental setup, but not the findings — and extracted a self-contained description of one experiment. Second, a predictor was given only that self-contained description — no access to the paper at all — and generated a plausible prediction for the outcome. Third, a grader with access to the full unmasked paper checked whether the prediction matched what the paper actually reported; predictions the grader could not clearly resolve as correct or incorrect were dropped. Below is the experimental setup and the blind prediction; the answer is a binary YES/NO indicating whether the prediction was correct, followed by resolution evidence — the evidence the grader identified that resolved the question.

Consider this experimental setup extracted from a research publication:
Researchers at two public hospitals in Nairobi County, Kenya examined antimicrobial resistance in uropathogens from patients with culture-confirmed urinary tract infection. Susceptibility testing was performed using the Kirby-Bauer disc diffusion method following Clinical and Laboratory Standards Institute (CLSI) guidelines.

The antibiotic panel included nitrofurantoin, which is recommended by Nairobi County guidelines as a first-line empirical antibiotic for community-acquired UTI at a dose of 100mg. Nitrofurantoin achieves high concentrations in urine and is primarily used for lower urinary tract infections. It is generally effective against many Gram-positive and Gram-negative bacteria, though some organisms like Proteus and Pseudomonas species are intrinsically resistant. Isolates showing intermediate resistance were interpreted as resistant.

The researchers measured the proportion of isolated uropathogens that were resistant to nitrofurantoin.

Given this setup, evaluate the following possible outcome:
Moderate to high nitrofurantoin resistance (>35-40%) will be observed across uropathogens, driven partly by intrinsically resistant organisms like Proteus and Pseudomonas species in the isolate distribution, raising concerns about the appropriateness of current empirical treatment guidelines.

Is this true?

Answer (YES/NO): NO